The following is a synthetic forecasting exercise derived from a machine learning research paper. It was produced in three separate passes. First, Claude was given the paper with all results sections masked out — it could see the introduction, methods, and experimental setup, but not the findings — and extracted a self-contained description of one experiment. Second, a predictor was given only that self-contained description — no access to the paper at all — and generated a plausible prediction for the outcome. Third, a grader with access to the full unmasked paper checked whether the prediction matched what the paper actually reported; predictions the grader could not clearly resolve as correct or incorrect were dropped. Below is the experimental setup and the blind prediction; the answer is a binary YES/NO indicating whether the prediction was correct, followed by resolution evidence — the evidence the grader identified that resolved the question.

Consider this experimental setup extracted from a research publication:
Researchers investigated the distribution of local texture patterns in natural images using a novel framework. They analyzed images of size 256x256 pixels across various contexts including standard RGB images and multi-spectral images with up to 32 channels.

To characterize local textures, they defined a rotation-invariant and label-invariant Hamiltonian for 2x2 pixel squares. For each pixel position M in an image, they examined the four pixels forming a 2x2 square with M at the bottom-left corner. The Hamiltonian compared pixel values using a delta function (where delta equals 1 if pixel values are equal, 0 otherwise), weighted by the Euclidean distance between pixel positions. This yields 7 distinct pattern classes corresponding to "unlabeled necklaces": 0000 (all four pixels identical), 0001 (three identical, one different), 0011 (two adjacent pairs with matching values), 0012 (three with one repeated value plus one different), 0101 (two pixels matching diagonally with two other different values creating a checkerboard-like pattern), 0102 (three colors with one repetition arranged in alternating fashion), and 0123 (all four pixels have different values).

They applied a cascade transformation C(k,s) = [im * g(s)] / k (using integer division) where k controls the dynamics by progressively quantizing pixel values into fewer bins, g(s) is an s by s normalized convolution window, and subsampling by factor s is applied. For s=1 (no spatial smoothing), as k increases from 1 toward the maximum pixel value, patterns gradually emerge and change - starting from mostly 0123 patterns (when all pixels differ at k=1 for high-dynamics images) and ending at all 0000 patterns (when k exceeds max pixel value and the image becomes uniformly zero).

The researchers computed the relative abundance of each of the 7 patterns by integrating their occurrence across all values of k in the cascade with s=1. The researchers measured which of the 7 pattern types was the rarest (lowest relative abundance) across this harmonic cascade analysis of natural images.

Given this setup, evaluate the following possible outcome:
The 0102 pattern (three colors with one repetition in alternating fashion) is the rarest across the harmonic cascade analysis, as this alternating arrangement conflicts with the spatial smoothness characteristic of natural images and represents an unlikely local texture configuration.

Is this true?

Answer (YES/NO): NO